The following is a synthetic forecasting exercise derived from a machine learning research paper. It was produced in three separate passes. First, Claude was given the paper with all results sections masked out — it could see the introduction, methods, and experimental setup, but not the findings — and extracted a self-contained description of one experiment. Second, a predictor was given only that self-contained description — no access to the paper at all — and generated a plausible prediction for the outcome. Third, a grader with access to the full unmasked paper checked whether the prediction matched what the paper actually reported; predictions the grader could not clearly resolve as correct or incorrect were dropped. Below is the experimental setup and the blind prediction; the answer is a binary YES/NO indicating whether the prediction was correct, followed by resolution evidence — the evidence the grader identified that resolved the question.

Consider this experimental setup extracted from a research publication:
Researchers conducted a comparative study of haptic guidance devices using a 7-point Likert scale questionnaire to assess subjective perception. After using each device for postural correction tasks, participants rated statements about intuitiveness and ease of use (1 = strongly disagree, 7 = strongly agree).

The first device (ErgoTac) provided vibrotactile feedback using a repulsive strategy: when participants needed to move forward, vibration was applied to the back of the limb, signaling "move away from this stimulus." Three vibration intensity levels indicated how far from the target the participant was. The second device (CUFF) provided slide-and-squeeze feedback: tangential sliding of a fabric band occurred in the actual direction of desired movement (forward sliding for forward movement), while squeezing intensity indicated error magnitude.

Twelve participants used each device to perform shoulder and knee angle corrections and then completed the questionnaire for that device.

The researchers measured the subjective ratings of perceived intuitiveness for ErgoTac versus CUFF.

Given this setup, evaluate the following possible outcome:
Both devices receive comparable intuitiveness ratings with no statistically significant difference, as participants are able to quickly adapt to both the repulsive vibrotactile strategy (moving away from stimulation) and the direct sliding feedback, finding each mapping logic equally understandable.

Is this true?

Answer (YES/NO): YES